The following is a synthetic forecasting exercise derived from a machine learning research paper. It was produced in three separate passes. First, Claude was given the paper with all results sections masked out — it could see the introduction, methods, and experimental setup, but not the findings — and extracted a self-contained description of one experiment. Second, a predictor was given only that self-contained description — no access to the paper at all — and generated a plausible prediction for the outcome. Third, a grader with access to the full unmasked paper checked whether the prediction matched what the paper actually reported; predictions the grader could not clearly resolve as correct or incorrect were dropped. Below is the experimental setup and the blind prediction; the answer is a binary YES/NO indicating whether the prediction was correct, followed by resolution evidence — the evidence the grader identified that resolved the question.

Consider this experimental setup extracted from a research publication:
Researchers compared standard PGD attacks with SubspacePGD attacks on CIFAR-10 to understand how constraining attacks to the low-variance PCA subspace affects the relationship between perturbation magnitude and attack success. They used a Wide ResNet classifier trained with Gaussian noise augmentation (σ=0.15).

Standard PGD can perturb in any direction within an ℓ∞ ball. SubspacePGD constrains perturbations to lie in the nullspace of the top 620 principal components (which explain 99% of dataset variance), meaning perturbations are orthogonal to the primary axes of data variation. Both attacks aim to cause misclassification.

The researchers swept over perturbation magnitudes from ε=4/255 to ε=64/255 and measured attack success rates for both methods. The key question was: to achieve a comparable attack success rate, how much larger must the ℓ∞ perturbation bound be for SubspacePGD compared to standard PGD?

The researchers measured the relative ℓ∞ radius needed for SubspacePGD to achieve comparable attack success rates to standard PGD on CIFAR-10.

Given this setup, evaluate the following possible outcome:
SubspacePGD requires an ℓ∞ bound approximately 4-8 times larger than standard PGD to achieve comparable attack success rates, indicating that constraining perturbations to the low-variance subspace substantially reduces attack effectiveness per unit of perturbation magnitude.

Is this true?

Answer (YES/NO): YES